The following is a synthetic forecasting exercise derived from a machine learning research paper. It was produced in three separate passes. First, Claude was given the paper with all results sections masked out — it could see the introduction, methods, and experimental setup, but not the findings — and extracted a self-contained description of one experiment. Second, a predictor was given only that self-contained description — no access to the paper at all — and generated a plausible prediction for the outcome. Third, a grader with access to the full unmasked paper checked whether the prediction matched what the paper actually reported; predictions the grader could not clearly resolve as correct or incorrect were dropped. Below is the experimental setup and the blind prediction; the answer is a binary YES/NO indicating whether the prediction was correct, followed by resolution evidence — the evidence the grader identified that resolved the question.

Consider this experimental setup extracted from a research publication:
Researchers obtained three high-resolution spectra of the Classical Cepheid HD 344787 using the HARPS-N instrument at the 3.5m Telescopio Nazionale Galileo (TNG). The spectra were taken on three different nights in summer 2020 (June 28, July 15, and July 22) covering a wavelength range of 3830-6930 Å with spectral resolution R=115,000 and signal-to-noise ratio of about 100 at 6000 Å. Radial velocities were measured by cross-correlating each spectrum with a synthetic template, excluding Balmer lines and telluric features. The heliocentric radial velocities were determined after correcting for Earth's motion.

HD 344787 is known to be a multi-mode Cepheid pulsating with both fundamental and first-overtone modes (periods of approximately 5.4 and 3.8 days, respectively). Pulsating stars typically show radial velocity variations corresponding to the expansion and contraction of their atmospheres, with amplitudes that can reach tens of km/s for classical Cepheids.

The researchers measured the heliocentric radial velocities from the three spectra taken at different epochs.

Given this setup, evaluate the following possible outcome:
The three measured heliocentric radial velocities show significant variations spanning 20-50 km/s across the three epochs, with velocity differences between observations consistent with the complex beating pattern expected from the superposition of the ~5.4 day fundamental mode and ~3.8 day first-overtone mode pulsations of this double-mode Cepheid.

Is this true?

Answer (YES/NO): NO